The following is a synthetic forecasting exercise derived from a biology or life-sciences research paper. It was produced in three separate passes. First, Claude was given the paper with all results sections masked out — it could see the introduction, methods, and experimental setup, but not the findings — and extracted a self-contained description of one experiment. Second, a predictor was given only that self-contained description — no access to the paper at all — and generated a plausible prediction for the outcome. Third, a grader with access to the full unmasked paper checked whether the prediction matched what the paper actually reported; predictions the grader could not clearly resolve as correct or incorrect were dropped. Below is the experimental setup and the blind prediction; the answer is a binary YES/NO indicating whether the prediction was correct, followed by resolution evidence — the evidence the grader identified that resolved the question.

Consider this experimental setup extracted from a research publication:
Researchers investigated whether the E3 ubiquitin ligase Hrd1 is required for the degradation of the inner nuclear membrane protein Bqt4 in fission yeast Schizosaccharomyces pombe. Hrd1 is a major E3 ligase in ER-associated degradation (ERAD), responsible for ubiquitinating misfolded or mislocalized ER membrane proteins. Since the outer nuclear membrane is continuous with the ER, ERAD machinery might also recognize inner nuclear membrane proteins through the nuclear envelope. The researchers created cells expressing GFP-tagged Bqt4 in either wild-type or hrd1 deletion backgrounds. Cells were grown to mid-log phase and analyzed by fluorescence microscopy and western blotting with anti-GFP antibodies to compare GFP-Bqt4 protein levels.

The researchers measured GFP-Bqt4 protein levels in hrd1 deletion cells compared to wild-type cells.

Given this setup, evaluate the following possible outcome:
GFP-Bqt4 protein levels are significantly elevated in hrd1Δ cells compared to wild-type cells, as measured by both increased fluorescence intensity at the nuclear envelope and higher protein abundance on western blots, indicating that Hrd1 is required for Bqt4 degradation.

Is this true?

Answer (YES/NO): NO